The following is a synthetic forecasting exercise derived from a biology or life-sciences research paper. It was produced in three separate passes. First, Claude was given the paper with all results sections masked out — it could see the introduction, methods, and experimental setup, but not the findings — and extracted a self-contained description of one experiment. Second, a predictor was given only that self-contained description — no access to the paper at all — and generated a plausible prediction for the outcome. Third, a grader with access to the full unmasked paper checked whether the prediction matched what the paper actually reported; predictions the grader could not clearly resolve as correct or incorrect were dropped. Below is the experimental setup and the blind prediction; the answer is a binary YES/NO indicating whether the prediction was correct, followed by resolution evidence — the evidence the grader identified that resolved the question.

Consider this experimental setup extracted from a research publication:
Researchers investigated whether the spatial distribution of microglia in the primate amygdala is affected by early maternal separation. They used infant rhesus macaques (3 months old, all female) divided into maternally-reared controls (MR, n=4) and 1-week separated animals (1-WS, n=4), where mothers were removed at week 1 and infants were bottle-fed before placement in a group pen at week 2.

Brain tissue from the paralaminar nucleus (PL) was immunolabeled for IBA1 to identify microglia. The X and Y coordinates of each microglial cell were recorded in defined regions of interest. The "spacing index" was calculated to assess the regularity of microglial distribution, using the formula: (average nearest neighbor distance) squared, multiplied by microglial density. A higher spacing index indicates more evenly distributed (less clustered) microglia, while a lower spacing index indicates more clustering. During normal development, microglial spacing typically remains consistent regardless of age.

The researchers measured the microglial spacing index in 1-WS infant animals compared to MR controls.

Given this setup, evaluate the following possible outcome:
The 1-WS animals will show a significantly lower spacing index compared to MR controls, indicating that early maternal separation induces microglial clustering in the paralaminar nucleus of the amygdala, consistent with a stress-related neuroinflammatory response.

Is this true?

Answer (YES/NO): YES